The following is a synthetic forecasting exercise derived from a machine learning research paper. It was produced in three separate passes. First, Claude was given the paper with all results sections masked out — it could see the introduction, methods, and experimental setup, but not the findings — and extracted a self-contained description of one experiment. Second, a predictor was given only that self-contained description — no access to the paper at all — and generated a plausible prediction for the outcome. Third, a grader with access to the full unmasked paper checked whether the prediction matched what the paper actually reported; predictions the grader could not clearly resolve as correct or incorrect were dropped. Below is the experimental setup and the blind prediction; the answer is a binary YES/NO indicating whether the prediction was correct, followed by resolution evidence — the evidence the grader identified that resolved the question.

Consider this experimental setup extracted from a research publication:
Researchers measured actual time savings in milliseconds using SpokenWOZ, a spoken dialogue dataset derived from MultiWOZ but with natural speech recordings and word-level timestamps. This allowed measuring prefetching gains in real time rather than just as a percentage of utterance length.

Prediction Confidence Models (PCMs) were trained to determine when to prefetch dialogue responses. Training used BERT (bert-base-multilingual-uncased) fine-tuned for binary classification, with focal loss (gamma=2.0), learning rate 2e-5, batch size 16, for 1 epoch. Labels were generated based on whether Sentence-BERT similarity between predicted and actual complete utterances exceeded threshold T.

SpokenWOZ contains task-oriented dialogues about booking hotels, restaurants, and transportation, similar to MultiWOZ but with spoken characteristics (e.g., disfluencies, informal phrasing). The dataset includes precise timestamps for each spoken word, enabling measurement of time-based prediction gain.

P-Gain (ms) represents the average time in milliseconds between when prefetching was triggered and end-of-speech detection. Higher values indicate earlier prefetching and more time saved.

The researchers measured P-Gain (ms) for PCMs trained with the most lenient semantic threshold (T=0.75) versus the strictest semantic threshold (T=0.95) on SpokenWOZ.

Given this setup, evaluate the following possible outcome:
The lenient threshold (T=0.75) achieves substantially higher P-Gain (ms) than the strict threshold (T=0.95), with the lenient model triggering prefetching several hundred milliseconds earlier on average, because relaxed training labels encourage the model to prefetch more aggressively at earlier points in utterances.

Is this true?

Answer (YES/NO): YES